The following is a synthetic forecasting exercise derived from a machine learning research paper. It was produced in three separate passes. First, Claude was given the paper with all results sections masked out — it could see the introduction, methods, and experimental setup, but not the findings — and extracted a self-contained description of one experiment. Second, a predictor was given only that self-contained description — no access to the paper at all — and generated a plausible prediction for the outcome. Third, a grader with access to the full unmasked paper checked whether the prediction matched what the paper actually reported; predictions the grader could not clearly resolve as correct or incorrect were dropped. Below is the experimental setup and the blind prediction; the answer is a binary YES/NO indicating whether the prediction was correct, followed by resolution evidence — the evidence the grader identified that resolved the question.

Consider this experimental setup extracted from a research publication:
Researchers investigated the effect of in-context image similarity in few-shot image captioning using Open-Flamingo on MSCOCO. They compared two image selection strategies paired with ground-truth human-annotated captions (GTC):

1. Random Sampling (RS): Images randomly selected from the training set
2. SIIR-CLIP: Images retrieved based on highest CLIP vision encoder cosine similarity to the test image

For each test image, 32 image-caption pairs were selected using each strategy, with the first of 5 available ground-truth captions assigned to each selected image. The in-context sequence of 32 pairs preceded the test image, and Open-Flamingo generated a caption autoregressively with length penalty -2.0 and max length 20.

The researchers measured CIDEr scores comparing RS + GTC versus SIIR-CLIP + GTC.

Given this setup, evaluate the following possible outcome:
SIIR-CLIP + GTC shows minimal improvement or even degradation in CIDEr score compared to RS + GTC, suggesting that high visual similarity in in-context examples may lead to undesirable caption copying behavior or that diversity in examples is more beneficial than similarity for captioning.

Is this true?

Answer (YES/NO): NO